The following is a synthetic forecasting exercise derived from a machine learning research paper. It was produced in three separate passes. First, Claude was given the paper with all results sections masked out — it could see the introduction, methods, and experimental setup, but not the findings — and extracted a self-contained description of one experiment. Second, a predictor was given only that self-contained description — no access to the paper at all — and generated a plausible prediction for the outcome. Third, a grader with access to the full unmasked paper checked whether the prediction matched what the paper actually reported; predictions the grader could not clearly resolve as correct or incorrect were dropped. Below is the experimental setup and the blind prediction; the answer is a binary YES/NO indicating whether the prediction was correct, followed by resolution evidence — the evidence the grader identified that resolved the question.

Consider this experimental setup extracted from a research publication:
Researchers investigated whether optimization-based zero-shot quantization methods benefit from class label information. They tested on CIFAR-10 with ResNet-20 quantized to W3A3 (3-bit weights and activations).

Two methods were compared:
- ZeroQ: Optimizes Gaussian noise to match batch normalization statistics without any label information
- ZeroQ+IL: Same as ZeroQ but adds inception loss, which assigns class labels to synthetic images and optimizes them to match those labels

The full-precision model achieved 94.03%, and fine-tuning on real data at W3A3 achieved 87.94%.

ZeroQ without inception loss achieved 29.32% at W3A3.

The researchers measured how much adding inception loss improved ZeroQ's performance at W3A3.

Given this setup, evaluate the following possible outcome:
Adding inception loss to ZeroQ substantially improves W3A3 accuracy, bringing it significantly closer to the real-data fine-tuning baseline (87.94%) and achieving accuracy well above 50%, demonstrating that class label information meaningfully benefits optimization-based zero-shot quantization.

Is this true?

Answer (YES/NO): YES